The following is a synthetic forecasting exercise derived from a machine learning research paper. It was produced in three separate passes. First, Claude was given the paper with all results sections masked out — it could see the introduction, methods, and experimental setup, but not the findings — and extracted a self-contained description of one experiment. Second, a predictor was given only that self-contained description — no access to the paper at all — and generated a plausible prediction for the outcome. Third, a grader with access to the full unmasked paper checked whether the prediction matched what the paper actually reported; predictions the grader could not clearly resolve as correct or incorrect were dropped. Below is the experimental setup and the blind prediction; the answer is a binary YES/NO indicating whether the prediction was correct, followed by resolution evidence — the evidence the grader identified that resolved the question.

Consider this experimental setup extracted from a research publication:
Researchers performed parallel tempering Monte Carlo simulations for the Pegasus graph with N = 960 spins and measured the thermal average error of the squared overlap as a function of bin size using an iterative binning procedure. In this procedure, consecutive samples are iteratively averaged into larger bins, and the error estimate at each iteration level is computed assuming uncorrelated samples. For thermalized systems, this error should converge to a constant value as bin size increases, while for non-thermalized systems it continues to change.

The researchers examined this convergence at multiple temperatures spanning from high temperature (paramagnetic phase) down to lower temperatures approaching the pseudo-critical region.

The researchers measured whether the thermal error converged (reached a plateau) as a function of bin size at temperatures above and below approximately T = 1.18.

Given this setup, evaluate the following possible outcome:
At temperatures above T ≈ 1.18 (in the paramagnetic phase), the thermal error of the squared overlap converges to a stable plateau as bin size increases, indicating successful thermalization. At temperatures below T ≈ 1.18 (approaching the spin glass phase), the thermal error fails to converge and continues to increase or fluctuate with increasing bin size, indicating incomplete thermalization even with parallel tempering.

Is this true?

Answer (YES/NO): YES